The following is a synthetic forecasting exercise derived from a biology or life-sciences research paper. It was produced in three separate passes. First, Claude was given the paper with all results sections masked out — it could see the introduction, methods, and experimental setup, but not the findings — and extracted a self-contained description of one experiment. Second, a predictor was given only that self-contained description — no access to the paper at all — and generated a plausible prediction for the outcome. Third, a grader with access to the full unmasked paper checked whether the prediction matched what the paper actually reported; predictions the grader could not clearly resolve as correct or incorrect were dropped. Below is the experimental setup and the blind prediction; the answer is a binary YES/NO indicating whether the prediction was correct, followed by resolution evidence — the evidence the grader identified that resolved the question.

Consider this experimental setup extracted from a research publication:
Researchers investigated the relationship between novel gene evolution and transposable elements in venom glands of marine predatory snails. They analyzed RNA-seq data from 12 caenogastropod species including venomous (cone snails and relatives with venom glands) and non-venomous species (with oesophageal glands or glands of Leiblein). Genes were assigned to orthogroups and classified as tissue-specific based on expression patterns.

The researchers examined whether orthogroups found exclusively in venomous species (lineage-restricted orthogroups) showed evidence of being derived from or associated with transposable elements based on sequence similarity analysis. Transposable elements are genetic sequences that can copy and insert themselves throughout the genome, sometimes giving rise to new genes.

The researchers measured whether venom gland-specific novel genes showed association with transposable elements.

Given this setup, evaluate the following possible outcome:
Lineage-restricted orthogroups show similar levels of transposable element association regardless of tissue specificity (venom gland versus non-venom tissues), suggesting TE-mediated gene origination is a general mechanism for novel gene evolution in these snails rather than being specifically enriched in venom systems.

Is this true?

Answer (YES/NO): NO